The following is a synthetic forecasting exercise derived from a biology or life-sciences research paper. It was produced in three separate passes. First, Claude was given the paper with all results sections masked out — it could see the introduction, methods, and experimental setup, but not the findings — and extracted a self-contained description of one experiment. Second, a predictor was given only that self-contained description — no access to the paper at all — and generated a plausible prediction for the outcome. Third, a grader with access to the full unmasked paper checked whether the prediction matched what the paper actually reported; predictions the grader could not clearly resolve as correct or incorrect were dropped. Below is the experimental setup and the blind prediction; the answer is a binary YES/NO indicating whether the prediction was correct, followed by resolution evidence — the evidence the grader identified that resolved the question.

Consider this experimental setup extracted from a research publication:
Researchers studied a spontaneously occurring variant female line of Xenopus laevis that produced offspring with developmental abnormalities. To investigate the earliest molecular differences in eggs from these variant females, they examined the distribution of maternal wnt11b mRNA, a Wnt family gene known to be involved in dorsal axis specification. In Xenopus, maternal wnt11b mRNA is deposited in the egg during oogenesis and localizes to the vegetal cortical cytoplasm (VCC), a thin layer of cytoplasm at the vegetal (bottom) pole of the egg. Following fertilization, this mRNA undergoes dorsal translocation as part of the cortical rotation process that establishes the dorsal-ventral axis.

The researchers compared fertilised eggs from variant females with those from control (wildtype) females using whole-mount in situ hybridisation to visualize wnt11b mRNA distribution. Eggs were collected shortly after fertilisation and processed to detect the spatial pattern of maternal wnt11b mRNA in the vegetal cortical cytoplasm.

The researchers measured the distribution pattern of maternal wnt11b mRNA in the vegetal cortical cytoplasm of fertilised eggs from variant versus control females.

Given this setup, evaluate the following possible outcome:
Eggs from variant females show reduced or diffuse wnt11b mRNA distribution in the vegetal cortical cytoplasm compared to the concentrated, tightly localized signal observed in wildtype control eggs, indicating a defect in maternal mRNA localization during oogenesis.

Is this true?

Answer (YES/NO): NO